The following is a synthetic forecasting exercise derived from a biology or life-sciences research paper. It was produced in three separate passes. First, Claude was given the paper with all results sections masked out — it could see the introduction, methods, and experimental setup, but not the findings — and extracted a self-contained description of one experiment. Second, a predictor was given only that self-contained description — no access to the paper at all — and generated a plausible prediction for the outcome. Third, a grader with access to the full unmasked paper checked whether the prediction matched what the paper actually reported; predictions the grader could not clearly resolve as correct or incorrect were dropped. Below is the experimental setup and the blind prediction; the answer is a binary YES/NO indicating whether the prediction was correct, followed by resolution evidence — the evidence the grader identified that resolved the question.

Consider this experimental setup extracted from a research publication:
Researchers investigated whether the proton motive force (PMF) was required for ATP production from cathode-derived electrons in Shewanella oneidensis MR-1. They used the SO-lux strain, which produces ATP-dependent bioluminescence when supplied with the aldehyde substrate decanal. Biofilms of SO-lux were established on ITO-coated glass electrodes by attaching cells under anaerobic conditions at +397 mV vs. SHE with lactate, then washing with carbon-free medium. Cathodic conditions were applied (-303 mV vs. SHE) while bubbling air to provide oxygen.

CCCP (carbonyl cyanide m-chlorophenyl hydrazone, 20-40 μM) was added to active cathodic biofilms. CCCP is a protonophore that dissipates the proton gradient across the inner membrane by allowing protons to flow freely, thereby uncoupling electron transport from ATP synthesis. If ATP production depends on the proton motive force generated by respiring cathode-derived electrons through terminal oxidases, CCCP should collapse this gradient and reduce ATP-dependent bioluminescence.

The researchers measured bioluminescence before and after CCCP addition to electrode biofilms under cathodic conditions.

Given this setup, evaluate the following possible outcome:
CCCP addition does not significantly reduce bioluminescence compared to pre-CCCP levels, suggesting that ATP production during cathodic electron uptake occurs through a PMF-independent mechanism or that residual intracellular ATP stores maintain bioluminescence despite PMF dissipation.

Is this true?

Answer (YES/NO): NO